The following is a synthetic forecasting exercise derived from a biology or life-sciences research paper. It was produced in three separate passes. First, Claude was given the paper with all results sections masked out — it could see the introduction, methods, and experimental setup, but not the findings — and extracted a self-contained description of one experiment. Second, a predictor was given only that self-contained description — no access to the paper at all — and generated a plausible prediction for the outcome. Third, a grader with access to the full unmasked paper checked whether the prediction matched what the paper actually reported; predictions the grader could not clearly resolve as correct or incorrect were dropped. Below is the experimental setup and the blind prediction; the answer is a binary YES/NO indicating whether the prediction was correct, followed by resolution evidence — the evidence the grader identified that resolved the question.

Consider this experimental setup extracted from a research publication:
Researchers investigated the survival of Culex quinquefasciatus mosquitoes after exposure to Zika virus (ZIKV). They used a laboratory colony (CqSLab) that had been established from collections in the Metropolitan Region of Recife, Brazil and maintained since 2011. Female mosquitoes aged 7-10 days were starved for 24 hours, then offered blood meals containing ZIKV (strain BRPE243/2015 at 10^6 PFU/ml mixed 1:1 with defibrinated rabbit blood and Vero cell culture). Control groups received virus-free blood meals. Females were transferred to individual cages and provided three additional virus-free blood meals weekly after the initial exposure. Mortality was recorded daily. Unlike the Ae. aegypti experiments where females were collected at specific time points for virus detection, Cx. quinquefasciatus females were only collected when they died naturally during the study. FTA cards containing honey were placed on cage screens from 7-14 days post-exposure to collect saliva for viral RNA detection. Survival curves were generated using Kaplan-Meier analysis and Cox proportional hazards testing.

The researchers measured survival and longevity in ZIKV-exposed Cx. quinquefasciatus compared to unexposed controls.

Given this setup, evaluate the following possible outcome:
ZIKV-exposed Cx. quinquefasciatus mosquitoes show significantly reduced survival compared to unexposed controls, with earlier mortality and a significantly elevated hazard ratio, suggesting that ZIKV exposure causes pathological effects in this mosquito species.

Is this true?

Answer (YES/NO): NO